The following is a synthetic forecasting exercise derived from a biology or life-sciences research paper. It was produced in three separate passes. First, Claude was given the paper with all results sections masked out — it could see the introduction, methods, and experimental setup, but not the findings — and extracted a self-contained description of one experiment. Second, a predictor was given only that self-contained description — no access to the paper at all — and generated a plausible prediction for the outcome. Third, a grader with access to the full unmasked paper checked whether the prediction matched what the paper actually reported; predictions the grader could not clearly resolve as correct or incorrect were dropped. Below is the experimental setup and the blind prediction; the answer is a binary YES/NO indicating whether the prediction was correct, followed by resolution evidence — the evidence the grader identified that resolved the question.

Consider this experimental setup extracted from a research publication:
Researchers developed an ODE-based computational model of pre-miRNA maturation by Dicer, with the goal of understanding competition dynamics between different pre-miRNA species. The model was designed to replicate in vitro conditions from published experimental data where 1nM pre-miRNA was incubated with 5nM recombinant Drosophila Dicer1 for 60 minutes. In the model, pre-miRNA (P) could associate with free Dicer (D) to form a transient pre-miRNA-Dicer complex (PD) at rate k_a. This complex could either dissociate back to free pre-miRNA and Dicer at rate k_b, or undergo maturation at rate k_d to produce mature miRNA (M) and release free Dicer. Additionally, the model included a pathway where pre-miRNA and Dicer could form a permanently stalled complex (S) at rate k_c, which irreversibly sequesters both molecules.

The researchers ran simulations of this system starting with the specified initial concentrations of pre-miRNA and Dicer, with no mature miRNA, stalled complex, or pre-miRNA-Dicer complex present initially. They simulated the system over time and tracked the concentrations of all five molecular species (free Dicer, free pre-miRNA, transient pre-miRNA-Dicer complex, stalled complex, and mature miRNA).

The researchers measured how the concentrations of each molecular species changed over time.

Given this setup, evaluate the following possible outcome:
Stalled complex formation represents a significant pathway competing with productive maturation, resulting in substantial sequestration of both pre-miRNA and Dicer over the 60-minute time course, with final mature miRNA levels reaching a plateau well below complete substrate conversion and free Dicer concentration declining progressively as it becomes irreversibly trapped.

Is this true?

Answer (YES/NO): YES